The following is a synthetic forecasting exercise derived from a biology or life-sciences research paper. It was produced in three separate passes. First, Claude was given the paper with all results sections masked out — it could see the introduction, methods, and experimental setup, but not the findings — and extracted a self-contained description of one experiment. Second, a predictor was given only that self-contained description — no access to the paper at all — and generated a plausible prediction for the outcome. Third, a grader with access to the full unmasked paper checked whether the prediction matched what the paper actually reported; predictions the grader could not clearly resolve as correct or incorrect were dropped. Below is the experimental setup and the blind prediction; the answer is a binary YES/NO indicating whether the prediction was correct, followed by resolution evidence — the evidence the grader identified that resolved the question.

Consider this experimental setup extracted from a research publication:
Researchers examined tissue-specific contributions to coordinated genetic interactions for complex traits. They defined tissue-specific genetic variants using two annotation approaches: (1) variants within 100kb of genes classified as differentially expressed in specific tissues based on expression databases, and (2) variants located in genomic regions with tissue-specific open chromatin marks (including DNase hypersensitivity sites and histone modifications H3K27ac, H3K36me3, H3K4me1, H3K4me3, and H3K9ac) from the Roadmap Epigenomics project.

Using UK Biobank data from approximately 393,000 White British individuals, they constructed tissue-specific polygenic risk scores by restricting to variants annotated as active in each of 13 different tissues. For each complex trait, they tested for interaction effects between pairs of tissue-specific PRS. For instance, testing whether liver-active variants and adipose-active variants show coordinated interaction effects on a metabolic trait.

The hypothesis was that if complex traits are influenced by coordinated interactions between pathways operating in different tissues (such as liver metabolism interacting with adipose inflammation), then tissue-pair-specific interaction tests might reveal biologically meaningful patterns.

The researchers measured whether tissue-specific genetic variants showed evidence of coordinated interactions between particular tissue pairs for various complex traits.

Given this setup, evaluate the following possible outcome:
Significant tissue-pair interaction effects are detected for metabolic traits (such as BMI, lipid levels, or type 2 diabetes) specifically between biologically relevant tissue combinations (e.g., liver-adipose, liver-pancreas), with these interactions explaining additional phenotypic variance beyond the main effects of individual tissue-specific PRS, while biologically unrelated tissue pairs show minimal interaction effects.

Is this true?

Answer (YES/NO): NO